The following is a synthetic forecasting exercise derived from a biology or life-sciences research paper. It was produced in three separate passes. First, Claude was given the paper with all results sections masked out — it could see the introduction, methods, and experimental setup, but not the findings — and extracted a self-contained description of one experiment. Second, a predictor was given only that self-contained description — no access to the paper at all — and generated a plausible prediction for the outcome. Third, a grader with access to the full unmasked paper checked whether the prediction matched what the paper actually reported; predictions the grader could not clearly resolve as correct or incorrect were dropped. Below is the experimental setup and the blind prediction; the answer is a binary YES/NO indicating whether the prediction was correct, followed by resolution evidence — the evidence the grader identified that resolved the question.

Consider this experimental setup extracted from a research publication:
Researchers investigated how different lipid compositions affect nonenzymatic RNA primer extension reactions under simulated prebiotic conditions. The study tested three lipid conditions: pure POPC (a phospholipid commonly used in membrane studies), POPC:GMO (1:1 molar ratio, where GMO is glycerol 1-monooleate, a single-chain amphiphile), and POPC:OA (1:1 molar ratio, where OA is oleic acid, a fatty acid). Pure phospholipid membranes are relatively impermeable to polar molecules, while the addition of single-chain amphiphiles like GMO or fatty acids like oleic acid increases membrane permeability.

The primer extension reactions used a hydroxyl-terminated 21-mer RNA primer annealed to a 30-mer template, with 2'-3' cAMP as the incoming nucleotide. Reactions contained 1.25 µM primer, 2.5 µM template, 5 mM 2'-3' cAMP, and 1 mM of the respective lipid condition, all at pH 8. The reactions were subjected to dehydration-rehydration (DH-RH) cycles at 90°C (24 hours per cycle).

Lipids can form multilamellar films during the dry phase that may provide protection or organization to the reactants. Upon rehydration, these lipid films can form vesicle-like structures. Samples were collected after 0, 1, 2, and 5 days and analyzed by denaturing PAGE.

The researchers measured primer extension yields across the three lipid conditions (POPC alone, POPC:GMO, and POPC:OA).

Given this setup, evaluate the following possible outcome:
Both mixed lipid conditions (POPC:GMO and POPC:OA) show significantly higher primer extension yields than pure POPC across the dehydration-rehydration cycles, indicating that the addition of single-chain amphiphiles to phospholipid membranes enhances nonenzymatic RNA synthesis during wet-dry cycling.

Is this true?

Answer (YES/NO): NO